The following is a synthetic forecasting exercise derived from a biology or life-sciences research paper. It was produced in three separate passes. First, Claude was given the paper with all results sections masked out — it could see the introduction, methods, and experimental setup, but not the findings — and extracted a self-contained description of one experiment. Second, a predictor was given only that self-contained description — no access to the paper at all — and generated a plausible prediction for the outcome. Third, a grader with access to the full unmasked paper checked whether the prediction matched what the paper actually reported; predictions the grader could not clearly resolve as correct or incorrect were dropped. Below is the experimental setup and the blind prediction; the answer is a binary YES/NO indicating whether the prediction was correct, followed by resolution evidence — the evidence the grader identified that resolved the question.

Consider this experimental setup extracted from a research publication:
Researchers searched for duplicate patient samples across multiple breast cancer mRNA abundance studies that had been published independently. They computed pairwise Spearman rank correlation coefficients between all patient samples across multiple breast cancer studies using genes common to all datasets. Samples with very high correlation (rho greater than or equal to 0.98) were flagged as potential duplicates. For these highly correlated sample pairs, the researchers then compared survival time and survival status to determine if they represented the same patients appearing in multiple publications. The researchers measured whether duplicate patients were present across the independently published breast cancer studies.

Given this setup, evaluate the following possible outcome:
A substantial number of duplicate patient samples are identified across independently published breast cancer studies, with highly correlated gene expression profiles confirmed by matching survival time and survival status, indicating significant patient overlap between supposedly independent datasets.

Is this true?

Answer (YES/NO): NO